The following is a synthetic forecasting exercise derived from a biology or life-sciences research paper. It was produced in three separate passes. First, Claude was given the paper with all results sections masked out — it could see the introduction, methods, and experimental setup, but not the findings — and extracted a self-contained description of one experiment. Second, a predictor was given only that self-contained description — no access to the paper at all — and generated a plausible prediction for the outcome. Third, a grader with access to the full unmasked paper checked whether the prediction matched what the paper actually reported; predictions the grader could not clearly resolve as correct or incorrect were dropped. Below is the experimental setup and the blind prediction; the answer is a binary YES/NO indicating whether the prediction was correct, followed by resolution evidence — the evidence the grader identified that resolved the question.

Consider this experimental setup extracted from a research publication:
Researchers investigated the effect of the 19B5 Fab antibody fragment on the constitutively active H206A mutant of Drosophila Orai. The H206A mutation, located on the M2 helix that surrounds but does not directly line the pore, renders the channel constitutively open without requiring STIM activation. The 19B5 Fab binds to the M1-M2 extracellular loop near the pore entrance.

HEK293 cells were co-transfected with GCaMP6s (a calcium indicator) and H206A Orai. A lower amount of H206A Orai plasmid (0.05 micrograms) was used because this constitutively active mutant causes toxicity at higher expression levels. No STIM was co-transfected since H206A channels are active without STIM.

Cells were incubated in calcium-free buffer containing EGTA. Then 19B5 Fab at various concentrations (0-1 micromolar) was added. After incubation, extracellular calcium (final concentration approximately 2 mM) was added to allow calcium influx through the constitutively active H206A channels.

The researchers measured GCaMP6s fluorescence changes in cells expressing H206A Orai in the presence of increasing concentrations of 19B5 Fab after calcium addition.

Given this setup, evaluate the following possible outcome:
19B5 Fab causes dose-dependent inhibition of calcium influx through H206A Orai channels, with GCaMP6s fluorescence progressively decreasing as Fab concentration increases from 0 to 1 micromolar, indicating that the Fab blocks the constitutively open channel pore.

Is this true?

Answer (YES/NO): NO